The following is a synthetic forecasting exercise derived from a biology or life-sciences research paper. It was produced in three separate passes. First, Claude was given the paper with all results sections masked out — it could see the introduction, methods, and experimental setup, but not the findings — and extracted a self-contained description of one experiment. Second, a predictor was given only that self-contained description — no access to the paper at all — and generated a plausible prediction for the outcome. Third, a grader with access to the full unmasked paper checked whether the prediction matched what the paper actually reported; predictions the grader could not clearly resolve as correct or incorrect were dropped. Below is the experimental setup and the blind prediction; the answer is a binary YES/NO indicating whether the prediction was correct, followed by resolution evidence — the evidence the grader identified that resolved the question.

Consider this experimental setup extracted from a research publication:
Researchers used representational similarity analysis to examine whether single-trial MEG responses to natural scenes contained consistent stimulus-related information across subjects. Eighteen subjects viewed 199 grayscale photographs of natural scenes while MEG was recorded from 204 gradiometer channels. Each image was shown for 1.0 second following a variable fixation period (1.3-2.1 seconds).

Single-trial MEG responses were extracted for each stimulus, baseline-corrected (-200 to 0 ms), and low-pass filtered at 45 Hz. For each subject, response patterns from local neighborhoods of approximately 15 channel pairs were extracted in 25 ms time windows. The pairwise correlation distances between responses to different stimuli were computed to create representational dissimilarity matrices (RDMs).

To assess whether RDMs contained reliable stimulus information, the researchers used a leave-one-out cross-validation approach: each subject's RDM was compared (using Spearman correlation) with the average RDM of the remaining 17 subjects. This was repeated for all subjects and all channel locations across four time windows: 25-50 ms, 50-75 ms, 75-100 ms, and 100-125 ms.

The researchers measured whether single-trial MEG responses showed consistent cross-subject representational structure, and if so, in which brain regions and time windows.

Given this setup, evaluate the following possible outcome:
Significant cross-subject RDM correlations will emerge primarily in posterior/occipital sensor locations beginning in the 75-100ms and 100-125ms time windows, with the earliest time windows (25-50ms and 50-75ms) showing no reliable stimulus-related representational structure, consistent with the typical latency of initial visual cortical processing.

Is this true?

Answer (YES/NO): NO